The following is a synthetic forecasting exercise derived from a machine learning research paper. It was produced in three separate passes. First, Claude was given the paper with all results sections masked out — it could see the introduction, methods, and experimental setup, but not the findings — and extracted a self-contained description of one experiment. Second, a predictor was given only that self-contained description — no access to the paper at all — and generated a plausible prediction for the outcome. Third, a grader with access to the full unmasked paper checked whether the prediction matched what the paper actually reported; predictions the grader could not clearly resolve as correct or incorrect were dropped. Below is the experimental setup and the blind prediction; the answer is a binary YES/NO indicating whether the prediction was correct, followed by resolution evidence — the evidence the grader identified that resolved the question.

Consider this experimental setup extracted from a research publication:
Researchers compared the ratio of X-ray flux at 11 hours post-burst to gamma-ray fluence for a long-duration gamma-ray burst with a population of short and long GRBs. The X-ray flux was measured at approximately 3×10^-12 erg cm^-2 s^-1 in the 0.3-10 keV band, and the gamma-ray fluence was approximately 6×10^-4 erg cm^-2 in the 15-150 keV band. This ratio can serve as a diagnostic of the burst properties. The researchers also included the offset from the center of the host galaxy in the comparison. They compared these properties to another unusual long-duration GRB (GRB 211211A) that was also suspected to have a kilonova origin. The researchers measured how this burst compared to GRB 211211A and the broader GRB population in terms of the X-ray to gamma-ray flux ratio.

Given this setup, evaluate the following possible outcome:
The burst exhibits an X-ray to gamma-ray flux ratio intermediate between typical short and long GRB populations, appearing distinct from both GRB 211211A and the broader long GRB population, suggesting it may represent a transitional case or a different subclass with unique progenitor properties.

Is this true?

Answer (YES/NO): NO